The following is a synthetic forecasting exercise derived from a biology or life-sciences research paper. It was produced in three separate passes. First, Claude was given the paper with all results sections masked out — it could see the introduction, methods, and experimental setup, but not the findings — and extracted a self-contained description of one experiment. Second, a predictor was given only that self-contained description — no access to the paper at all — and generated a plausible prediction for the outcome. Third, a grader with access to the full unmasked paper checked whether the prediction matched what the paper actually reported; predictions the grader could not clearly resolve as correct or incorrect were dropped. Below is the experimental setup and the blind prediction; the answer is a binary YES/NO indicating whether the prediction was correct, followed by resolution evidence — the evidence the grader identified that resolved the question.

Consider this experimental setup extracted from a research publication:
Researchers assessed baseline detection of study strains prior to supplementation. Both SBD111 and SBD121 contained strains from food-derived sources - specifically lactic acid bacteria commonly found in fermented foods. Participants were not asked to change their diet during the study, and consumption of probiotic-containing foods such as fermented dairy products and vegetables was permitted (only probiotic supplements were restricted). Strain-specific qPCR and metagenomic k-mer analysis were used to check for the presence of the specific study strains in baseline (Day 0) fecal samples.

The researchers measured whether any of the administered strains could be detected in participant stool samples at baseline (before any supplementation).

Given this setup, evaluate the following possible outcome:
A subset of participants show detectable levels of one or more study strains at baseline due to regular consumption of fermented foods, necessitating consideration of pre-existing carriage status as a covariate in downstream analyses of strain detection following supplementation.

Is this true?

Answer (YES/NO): NO